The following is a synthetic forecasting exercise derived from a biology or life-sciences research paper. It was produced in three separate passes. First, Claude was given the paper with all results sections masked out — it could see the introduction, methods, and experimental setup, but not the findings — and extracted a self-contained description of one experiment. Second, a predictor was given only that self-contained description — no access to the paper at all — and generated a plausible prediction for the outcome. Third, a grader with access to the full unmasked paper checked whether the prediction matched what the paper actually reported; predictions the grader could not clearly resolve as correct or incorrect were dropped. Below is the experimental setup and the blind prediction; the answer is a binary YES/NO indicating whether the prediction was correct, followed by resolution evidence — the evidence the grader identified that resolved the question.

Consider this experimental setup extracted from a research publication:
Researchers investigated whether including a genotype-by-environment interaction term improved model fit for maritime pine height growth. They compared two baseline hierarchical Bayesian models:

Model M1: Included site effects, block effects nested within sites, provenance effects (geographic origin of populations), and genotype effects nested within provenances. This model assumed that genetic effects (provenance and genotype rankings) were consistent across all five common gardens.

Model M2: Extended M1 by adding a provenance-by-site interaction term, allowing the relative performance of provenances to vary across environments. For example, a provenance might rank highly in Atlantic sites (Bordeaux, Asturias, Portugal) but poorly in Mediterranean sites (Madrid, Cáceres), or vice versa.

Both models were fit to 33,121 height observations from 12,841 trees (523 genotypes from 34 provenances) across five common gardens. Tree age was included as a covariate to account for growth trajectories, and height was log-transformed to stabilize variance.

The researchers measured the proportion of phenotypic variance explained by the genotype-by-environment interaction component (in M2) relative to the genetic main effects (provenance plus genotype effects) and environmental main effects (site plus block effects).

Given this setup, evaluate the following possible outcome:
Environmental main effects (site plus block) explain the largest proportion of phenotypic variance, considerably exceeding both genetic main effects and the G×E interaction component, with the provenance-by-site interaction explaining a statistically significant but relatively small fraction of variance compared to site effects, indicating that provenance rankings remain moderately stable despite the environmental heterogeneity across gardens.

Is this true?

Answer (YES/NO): NO